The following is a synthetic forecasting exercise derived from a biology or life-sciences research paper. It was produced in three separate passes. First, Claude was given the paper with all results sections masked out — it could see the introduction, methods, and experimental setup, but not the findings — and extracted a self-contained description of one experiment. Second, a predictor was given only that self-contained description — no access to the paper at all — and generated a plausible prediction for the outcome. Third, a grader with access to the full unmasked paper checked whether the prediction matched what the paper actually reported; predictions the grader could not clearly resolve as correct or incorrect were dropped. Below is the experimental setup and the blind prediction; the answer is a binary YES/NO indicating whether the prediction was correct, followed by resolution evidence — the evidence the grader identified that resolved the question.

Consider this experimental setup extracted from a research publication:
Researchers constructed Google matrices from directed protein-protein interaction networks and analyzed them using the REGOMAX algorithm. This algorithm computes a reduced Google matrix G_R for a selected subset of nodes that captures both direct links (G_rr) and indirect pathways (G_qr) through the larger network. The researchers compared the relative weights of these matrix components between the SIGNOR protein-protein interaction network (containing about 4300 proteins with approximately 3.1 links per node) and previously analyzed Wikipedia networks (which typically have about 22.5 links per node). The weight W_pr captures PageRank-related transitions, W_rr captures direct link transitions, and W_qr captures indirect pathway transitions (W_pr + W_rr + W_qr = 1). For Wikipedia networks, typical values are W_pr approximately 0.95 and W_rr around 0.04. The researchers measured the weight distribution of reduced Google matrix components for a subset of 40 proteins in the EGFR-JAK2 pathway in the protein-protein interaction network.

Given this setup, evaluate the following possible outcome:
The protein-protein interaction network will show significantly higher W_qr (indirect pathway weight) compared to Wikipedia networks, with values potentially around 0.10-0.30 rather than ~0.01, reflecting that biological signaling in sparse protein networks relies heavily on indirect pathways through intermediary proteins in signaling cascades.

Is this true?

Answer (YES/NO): NO